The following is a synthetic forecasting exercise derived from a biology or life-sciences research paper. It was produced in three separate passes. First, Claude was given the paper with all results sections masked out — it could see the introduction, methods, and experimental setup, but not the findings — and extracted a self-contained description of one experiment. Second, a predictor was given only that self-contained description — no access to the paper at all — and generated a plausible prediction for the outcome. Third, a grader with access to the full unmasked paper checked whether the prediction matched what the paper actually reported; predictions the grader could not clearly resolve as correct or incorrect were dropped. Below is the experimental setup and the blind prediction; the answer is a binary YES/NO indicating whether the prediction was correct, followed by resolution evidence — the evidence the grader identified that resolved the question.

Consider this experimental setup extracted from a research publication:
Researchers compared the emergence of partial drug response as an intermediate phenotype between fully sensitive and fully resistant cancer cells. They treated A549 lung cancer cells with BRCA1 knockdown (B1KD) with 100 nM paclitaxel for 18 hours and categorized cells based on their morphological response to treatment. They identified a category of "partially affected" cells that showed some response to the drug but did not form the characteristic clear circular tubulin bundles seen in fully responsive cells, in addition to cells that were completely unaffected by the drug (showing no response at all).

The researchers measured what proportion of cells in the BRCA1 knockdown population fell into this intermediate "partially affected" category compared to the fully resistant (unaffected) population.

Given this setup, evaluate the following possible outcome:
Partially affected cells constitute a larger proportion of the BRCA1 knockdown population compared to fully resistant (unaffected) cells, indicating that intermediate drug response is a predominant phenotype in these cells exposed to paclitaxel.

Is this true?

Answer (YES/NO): NO